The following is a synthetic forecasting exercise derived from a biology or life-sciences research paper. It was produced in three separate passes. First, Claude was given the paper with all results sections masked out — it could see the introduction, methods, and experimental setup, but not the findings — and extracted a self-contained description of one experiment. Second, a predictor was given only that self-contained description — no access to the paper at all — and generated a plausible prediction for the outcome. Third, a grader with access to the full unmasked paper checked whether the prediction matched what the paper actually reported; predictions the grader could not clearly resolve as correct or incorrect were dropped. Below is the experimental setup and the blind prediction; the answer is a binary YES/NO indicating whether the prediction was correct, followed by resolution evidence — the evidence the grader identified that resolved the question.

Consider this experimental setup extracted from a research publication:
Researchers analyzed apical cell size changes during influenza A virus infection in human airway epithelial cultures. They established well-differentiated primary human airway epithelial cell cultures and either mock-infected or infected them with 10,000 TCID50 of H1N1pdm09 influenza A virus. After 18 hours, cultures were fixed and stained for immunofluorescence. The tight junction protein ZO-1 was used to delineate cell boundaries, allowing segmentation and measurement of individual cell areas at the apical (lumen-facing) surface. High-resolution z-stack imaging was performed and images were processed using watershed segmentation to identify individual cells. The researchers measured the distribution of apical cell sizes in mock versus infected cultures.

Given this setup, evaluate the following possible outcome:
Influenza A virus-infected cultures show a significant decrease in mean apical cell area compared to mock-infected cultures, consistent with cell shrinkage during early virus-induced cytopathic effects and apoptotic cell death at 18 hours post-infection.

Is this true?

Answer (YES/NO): NO